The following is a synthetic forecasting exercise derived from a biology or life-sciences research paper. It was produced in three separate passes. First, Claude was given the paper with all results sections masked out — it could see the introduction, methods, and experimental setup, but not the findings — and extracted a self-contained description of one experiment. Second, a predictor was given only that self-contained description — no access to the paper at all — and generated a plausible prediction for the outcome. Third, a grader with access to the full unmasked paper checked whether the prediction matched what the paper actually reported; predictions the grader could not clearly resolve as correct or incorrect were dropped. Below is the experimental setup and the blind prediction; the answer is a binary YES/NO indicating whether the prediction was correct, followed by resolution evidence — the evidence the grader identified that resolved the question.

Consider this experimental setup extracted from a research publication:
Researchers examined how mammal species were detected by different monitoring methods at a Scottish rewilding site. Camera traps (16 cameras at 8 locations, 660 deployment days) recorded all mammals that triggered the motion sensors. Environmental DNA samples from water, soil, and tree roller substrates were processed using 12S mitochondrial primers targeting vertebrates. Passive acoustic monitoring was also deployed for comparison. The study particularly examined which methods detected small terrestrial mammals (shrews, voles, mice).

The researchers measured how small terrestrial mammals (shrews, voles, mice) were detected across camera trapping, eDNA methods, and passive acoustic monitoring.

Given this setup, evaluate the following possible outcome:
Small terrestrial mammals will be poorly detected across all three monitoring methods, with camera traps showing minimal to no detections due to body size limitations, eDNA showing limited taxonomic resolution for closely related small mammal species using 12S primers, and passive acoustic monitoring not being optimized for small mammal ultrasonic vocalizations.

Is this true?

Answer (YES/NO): NO